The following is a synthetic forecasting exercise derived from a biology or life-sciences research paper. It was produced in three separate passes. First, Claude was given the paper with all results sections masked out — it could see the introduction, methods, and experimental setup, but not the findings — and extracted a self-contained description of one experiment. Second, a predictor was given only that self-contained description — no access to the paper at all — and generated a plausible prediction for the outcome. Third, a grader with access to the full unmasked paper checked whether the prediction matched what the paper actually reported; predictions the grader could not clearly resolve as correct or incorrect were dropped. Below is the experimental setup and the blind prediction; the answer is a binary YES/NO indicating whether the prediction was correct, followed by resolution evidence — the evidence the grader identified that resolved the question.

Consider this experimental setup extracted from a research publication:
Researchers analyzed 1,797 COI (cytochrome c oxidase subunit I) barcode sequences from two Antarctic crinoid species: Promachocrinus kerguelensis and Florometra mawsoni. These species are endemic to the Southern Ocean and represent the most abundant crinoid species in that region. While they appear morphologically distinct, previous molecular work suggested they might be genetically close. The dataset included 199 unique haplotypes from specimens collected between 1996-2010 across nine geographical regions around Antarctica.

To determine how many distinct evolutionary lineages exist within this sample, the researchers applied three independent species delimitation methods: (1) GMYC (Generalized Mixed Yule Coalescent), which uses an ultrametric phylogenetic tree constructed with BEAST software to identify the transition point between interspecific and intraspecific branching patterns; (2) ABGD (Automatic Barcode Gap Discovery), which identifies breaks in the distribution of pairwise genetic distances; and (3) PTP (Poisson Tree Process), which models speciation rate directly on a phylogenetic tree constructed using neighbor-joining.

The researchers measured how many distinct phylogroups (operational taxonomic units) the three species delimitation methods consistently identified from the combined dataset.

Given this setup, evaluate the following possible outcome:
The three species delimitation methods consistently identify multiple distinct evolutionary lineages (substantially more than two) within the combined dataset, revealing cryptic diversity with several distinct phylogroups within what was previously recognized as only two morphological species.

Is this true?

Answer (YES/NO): NO